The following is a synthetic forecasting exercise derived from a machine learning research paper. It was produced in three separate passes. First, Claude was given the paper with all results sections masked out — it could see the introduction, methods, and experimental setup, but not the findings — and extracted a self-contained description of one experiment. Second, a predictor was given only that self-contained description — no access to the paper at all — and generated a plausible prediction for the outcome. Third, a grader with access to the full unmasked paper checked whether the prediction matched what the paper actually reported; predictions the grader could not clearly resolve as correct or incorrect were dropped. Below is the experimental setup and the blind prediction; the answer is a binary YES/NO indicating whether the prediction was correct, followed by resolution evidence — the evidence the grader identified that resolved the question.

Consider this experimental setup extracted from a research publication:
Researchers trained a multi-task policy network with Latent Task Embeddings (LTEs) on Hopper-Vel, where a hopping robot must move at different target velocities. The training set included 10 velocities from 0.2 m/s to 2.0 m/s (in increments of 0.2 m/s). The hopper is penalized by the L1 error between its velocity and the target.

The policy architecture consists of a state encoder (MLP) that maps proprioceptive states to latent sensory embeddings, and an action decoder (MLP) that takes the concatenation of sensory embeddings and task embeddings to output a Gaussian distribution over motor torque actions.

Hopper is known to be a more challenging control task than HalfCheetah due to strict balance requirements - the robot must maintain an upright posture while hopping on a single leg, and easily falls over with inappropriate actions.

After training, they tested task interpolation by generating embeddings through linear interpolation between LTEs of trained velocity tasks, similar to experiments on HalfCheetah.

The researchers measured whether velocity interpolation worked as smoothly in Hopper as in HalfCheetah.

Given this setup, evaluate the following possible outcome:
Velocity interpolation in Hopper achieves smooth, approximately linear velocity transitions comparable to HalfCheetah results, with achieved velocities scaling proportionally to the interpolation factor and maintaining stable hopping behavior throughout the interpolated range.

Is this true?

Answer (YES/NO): YES